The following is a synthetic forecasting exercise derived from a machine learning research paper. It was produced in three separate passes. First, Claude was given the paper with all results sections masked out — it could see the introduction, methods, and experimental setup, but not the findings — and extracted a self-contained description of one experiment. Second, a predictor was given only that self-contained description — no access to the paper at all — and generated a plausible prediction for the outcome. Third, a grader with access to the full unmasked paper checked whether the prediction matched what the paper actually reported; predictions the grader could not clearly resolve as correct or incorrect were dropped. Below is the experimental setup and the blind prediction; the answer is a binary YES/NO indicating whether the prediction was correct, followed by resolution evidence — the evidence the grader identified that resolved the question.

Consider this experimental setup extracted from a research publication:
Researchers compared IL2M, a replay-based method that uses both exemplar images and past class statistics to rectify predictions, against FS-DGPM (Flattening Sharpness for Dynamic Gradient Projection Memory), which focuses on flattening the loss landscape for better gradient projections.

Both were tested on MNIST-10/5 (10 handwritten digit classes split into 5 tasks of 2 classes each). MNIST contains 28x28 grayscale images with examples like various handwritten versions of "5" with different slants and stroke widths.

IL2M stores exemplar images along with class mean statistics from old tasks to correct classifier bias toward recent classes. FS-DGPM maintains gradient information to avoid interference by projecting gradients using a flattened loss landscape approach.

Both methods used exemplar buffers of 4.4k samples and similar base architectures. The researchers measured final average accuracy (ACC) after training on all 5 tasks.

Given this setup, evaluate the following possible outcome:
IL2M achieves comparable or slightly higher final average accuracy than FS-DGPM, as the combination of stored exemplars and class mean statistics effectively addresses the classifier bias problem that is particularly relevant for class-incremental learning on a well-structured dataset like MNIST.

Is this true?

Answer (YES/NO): NO